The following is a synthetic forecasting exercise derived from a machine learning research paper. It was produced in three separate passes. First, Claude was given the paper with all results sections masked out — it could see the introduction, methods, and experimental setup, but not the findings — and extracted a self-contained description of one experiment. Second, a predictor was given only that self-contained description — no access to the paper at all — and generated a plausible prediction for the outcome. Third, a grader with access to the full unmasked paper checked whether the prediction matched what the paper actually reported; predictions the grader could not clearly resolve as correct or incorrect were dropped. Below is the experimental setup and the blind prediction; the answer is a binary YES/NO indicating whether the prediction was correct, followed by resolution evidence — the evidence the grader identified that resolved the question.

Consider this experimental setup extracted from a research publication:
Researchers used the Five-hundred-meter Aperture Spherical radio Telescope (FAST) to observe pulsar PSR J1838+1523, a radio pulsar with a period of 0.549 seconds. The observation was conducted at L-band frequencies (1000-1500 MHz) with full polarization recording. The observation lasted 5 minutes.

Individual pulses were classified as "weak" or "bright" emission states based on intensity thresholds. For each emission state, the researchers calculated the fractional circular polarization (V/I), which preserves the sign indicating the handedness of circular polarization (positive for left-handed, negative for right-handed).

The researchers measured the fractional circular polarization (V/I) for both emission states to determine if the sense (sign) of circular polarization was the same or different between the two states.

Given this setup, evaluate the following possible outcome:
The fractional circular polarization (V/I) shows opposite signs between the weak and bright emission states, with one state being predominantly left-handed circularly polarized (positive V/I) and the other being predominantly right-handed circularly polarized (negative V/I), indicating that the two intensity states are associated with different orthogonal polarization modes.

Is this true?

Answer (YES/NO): NO